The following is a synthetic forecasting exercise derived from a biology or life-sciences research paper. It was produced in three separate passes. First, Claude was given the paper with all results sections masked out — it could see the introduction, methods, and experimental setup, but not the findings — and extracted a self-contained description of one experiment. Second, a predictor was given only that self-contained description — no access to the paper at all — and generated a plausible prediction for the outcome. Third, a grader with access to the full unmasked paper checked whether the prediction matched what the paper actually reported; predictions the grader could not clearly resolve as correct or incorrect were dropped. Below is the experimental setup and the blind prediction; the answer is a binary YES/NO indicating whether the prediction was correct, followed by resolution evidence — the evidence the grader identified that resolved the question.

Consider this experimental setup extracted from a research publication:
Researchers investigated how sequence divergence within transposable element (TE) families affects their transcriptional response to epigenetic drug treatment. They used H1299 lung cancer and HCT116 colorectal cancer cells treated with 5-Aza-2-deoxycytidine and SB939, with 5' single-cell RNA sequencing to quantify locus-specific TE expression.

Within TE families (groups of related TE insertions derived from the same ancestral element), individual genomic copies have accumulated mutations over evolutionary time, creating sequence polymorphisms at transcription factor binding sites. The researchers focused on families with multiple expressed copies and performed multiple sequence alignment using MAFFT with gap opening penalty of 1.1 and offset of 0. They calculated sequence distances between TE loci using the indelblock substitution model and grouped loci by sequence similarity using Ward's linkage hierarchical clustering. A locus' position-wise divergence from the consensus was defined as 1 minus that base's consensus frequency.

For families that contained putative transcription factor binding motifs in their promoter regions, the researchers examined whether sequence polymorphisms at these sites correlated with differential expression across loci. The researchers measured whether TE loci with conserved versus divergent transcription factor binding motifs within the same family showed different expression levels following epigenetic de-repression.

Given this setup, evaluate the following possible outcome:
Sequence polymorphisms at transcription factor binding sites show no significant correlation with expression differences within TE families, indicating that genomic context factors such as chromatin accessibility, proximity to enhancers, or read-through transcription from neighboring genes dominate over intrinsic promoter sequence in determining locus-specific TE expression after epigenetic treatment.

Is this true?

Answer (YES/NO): NO